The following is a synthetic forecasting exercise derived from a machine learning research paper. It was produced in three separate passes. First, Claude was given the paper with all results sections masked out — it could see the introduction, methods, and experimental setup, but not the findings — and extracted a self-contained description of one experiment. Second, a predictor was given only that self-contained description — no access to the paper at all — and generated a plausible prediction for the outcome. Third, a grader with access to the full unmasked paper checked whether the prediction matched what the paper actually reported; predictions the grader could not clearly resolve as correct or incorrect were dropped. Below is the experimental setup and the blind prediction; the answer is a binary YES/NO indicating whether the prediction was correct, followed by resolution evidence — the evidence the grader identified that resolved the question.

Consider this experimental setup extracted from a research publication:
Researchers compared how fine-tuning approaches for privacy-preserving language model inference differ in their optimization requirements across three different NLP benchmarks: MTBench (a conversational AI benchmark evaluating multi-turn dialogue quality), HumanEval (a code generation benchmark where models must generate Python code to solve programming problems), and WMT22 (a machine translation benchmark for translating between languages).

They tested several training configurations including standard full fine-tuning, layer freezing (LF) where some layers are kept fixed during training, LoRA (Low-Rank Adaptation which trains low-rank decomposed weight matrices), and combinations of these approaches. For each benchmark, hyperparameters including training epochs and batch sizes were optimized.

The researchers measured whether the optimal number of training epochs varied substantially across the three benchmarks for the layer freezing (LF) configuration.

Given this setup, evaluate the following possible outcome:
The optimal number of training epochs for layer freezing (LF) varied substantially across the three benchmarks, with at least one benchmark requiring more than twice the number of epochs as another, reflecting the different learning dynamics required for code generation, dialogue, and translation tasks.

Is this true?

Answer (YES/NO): YES